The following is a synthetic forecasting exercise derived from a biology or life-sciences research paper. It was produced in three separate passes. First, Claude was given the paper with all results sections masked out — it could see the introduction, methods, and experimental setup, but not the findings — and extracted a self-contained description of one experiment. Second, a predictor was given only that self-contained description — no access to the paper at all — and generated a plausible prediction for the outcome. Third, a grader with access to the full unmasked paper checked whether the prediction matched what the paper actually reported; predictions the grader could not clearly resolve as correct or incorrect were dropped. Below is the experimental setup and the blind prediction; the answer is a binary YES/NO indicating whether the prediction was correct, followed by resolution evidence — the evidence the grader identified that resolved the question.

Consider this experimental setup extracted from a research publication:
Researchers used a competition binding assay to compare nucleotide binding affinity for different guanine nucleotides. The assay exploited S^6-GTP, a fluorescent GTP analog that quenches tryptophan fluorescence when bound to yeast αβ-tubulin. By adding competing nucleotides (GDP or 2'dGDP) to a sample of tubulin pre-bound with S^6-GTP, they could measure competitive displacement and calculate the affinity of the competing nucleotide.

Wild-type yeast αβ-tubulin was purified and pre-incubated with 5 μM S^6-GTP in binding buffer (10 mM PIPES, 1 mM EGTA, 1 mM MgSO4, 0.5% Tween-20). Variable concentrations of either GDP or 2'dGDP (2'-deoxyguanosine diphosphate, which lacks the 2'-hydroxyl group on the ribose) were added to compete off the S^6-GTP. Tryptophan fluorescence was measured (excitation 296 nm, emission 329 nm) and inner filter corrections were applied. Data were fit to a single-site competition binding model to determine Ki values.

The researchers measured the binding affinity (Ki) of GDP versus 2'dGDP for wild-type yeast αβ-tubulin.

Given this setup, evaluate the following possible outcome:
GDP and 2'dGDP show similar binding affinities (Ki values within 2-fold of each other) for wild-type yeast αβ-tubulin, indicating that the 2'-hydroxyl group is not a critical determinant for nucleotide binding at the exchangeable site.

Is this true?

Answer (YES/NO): NO